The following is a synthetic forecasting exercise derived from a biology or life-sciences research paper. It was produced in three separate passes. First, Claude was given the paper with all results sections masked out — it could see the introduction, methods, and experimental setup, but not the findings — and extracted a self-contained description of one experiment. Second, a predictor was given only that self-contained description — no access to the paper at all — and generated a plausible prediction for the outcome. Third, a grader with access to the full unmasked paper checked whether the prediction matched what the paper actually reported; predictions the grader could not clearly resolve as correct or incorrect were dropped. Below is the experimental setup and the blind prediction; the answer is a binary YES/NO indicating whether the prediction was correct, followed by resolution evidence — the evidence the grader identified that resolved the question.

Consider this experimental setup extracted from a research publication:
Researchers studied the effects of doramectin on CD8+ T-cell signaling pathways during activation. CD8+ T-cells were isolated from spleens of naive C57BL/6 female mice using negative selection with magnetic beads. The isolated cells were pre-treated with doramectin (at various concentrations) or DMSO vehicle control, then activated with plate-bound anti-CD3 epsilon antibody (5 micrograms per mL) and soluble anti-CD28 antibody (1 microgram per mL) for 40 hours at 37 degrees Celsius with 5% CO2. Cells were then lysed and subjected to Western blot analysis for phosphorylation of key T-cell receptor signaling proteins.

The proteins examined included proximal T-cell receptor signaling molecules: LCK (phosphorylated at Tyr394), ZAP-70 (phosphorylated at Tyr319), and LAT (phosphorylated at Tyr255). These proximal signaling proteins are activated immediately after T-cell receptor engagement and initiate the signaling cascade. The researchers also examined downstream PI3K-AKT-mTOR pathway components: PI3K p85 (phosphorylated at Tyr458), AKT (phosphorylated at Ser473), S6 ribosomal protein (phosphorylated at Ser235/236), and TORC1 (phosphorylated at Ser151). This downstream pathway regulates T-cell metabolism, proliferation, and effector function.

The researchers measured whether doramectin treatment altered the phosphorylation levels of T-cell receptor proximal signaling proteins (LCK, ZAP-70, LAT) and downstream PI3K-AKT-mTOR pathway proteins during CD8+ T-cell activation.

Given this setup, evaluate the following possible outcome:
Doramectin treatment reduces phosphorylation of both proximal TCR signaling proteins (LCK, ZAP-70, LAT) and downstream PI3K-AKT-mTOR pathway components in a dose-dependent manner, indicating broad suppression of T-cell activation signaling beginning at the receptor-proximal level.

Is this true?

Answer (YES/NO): NO